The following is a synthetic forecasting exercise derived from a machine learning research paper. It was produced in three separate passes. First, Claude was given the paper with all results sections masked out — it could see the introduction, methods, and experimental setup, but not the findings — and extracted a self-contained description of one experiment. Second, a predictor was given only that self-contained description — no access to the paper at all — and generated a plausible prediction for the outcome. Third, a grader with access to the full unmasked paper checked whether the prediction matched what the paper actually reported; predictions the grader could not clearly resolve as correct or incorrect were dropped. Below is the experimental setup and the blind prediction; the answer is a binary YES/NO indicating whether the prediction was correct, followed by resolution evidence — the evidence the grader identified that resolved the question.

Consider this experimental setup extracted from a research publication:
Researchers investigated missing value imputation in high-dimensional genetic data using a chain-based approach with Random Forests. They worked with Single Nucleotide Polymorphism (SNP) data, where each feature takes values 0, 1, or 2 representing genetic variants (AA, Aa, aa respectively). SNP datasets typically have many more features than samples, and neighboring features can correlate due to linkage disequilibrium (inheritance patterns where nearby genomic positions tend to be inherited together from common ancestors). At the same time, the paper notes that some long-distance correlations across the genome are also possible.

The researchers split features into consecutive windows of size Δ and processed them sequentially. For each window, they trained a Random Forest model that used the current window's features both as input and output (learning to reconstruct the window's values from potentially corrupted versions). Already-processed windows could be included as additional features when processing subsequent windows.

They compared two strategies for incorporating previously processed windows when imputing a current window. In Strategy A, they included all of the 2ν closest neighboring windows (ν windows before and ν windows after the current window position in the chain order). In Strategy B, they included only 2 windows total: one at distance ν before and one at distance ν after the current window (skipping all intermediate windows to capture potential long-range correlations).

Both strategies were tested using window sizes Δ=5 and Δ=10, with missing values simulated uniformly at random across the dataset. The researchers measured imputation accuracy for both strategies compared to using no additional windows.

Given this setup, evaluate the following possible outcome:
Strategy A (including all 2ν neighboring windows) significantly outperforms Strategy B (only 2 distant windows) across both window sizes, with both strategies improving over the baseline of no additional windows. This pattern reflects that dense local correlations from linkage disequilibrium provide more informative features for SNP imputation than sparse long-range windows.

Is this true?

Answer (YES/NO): NO